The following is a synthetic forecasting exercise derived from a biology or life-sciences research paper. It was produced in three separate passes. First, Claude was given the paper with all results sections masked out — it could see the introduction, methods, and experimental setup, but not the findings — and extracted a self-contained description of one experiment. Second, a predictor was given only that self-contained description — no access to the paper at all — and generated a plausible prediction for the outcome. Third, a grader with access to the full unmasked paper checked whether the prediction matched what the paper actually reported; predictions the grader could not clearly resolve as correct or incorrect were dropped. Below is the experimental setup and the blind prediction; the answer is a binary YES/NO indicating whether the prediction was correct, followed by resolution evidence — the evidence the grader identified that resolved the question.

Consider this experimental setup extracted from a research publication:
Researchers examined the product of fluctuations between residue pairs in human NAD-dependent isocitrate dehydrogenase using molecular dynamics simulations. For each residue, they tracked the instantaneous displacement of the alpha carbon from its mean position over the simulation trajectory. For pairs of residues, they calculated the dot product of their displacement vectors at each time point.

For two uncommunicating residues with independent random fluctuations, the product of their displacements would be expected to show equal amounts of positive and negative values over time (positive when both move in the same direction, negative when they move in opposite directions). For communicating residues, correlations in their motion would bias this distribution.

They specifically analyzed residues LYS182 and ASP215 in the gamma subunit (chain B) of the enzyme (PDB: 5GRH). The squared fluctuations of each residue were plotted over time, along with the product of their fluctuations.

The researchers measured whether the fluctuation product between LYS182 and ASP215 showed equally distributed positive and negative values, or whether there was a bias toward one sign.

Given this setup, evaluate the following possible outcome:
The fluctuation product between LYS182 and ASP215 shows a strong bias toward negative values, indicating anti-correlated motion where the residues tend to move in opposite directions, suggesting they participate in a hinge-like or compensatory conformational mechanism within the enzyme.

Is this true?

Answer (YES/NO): NO